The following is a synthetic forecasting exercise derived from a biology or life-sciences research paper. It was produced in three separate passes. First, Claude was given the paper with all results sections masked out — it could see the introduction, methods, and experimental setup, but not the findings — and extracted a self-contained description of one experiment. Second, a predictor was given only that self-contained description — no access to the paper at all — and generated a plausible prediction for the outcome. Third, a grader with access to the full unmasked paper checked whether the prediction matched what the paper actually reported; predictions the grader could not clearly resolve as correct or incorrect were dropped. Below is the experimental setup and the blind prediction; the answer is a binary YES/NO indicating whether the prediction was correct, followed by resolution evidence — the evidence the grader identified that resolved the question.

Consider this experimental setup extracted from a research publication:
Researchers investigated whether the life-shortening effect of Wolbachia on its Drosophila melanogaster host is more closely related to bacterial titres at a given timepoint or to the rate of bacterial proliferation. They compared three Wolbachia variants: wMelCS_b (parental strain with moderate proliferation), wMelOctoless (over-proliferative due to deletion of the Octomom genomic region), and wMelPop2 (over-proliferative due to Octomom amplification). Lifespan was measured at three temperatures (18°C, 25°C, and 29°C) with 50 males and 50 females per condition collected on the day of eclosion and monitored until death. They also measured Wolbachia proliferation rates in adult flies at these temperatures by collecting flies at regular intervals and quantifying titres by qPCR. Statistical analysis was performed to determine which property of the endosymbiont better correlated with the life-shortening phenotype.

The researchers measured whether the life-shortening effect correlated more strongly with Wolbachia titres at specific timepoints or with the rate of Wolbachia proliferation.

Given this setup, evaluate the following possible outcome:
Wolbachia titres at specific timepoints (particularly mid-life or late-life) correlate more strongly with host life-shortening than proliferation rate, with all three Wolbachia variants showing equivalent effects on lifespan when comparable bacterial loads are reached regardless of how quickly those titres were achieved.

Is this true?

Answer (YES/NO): NO